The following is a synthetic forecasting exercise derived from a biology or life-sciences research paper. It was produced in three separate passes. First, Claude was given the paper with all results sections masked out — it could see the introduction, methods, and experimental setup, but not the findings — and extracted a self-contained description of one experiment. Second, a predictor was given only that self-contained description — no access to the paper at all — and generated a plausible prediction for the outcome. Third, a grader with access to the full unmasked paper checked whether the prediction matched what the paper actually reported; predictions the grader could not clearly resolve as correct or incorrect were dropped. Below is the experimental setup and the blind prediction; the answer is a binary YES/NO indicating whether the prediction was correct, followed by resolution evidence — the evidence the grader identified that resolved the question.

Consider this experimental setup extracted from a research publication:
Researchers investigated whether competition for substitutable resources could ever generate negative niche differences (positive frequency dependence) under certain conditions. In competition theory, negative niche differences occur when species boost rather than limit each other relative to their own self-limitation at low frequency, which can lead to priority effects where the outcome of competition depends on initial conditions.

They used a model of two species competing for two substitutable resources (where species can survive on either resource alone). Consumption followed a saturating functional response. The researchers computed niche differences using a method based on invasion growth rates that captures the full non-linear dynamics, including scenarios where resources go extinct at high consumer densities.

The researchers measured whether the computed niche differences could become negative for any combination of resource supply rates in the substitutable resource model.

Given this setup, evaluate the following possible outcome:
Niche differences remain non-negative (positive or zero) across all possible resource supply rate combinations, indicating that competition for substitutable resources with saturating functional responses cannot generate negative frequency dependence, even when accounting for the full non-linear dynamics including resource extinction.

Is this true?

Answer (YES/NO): NO